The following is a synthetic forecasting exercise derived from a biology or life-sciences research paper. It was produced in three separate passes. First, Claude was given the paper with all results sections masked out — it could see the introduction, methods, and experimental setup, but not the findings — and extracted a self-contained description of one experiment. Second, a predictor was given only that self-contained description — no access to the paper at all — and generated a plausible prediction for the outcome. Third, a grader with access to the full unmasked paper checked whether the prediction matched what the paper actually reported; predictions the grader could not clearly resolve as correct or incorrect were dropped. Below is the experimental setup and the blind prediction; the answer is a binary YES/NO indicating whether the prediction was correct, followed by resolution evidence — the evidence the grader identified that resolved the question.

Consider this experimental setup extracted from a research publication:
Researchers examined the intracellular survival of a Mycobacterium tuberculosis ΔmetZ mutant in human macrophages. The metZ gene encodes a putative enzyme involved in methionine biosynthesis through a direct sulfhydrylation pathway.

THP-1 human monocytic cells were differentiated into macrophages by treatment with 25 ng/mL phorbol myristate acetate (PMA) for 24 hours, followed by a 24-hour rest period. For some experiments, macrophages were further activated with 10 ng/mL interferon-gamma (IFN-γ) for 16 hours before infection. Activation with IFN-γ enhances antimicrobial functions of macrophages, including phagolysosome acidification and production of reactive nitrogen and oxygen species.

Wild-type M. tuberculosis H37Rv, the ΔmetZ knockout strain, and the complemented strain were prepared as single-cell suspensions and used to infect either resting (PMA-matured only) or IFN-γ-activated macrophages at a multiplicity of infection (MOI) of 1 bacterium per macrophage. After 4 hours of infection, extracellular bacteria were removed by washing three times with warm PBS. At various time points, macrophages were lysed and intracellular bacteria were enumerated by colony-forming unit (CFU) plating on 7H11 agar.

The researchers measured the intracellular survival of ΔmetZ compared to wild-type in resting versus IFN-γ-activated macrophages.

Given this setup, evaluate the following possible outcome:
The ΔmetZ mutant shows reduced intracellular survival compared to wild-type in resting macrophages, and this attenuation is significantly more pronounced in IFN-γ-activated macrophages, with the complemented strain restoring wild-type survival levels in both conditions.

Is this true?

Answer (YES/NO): YES